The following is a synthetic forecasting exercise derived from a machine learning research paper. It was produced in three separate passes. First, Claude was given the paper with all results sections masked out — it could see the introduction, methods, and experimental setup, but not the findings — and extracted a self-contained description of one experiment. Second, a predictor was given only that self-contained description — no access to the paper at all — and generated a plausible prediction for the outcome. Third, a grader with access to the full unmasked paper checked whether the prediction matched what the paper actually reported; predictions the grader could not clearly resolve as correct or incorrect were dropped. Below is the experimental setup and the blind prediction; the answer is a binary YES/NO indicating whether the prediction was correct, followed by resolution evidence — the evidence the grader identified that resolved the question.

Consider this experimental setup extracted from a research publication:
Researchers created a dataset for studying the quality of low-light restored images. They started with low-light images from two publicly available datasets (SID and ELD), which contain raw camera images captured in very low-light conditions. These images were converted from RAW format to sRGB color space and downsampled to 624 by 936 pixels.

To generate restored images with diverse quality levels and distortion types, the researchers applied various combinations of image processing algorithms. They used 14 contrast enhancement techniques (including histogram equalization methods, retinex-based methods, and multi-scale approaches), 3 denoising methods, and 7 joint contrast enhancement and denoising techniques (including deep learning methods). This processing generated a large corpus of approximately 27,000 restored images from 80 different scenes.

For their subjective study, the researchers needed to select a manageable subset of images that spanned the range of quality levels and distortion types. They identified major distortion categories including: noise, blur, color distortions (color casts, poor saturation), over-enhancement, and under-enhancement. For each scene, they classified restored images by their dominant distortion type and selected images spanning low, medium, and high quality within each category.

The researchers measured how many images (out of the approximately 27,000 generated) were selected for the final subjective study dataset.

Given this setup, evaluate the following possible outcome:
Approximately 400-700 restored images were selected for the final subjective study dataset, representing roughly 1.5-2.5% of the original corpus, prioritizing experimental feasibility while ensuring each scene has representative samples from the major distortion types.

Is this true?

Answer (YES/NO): NO